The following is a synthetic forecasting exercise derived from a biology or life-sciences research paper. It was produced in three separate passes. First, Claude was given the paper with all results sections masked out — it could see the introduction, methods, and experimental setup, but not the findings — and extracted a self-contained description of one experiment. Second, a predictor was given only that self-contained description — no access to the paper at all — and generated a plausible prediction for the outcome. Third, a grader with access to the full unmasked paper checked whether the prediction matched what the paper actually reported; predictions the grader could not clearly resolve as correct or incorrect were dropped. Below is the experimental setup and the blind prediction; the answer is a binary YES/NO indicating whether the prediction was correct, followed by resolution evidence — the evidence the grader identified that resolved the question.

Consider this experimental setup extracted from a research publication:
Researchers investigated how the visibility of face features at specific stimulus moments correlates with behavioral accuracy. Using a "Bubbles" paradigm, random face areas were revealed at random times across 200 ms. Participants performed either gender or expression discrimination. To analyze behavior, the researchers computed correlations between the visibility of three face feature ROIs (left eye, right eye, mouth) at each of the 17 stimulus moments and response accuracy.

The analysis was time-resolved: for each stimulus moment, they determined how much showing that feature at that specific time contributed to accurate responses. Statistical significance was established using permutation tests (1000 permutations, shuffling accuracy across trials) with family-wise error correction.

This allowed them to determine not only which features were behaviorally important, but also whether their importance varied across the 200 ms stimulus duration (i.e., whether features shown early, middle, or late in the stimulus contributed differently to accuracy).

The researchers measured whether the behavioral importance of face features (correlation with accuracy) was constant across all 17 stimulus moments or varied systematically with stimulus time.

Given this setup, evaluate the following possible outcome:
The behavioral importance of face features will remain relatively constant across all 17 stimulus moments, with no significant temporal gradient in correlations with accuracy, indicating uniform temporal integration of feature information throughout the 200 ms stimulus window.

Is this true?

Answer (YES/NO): NO